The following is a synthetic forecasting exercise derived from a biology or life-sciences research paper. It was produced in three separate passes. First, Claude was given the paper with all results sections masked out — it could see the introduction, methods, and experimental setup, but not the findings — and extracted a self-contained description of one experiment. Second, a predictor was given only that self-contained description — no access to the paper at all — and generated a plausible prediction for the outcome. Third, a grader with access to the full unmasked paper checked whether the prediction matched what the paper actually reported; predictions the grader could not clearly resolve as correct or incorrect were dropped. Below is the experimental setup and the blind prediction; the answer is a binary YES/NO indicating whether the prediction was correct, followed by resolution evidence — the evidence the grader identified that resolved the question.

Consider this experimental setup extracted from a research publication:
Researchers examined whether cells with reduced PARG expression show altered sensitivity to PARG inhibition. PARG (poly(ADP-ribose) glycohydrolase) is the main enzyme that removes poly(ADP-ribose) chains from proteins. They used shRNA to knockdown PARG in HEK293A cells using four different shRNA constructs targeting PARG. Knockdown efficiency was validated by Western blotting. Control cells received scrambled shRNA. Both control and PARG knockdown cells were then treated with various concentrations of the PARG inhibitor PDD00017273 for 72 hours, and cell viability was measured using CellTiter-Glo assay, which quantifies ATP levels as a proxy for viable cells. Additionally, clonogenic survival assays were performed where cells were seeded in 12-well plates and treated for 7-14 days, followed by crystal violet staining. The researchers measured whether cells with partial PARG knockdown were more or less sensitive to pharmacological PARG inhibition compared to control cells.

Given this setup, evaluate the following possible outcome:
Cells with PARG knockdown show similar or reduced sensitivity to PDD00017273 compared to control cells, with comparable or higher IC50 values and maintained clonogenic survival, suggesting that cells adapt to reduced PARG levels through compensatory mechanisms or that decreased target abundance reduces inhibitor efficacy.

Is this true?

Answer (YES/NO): NO